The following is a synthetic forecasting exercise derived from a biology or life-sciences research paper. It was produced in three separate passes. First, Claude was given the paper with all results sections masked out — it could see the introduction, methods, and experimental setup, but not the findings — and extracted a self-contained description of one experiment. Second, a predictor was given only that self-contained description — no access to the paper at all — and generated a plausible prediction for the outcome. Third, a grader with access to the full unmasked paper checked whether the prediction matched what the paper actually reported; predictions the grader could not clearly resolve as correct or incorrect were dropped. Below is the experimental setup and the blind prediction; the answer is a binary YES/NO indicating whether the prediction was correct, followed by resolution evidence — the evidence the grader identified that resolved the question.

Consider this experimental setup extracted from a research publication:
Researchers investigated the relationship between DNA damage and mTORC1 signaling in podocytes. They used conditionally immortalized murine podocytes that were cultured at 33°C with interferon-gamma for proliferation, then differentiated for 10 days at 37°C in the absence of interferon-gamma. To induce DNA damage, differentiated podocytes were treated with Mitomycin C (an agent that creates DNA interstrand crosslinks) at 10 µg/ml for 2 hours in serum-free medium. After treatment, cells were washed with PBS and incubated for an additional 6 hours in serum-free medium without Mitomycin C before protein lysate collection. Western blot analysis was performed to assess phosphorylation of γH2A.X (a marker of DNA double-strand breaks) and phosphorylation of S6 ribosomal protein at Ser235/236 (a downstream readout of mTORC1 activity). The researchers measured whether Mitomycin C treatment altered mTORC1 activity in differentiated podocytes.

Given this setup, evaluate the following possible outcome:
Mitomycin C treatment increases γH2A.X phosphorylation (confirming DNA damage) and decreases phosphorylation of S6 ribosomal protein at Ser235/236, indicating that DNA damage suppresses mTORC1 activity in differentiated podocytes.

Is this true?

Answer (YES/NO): NO